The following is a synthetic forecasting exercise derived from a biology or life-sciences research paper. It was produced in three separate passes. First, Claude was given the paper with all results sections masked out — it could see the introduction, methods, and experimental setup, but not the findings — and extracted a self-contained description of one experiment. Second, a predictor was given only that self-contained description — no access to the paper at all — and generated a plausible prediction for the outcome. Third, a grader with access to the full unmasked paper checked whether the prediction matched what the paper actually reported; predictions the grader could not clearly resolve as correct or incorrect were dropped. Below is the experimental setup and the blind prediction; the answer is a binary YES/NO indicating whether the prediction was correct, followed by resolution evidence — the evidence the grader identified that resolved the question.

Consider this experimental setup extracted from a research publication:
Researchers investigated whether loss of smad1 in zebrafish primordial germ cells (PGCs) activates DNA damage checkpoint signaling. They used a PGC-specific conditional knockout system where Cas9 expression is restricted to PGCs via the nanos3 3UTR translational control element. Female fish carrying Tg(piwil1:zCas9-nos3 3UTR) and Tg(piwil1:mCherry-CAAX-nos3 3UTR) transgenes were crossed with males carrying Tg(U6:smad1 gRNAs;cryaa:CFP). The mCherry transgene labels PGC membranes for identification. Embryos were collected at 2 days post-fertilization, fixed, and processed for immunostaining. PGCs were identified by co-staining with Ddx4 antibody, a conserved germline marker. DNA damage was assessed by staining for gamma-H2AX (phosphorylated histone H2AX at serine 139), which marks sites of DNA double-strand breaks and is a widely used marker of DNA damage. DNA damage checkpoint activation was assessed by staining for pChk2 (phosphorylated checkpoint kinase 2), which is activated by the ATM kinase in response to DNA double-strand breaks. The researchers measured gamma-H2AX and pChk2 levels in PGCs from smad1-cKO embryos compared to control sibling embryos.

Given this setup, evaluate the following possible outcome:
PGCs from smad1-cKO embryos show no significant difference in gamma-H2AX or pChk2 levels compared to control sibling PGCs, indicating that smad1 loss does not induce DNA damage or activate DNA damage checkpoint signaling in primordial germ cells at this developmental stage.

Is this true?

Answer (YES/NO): NO